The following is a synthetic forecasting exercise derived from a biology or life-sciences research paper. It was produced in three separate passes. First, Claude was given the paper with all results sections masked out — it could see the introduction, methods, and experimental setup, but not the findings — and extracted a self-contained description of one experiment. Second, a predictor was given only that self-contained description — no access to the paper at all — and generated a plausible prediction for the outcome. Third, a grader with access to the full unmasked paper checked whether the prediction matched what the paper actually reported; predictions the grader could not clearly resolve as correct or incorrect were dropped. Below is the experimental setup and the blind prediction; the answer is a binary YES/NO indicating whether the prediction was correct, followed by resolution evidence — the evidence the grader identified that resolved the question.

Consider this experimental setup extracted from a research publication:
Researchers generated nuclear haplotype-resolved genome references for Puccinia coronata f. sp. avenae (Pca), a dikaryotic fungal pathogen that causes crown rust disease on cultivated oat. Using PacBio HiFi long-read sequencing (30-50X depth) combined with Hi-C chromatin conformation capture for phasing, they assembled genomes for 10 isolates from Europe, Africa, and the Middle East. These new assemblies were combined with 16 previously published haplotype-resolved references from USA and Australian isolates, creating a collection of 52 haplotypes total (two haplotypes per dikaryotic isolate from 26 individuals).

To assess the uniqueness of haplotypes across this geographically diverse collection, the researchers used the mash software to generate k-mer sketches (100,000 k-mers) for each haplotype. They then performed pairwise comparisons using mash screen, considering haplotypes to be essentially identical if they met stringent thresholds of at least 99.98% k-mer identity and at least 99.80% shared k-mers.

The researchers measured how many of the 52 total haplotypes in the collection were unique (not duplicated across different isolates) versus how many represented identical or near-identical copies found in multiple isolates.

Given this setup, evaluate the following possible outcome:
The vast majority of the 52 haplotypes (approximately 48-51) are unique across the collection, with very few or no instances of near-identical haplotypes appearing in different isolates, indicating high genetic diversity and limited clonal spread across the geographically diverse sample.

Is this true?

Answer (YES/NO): NO